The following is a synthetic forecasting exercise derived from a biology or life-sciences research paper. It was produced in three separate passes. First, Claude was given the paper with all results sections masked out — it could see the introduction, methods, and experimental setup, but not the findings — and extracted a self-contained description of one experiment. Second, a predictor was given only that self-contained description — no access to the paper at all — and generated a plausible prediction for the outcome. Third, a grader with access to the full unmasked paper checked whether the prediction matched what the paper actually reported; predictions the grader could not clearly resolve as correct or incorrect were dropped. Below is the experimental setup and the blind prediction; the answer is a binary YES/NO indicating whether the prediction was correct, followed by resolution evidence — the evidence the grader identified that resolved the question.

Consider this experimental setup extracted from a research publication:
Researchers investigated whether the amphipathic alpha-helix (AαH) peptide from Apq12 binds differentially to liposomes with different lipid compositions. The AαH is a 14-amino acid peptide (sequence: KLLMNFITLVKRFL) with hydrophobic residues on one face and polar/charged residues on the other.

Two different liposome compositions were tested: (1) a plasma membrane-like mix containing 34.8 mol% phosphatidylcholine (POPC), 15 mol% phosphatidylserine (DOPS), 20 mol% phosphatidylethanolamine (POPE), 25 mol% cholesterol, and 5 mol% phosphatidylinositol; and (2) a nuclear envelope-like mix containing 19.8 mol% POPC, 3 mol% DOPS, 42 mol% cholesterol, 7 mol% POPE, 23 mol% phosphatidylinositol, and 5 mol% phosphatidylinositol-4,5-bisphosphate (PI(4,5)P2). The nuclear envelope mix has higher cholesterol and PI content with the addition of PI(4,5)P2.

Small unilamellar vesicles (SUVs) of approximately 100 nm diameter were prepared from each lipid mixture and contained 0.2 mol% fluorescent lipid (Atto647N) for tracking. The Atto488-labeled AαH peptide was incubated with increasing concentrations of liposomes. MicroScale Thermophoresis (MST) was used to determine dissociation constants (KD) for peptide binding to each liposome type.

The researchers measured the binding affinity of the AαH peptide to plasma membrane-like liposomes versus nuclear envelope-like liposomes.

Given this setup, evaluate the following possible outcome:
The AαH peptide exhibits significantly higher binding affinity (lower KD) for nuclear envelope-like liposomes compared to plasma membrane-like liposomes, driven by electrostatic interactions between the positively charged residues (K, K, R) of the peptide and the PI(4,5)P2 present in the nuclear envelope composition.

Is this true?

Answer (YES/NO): YES